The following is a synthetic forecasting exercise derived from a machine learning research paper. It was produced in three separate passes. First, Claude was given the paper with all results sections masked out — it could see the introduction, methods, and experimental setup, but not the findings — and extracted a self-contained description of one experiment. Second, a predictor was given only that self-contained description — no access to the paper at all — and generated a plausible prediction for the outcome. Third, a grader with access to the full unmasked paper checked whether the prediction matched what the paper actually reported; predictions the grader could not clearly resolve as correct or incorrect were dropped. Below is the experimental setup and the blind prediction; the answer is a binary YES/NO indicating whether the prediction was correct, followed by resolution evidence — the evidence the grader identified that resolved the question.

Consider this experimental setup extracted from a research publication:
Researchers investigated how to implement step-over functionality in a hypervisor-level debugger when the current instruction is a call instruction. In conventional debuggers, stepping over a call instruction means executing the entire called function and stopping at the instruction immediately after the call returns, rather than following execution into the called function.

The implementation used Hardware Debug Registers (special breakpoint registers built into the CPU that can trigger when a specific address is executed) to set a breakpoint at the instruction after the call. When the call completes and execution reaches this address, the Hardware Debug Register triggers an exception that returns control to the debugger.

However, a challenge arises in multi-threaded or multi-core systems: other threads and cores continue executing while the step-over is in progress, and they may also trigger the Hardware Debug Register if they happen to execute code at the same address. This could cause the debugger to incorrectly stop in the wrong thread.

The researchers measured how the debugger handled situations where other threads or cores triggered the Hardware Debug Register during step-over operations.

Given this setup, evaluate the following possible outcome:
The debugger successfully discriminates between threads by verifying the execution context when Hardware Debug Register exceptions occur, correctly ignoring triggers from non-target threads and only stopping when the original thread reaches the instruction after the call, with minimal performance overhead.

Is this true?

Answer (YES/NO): NO